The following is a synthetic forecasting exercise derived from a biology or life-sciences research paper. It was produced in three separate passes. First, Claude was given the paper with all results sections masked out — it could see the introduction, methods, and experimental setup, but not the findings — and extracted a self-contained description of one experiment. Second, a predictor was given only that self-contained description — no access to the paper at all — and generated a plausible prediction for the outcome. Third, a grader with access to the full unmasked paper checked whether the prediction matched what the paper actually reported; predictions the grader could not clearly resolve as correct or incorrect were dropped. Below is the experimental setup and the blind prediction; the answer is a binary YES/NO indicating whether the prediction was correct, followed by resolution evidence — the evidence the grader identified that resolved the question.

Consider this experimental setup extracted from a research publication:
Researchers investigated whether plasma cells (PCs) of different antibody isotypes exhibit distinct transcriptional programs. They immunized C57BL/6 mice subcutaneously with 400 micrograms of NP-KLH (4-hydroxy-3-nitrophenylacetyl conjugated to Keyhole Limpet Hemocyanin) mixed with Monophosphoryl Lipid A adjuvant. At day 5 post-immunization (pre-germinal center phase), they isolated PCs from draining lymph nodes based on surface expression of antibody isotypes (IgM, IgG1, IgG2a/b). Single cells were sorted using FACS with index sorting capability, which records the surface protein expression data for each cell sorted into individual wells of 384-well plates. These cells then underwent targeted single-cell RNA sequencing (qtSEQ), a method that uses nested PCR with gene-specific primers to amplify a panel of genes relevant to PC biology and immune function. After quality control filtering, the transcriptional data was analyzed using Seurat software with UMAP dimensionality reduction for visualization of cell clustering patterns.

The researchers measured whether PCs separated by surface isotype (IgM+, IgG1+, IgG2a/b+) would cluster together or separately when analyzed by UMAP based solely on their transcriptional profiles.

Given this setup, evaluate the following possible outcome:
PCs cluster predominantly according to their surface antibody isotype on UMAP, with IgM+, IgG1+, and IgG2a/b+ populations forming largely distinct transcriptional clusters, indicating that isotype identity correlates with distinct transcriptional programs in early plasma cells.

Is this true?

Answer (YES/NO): YES